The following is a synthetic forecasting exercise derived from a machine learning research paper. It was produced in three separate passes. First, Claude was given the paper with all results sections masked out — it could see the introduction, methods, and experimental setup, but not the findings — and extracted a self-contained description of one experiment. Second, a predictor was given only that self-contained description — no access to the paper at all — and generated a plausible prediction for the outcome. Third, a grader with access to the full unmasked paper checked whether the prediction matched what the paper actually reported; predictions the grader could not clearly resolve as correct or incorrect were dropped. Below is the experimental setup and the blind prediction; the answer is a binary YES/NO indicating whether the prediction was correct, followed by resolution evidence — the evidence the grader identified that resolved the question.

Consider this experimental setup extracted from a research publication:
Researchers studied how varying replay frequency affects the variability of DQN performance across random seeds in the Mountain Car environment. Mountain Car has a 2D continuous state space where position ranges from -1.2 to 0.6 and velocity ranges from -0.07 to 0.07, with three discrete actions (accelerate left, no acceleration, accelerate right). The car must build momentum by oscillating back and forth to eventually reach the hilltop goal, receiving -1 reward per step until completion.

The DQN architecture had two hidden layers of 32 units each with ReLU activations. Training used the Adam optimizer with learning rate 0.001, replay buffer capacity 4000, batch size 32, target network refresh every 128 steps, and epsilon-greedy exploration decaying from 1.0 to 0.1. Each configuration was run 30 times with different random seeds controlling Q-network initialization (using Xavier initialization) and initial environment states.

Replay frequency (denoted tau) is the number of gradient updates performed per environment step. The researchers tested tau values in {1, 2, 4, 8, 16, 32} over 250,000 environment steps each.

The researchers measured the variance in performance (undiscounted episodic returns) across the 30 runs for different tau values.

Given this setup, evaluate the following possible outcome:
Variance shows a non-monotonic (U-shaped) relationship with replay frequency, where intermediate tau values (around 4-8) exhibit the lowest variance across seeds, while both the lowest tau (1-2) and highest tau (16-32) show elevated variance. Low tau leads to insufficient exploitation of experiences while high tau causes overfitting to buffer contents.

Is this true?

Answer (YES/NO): NO